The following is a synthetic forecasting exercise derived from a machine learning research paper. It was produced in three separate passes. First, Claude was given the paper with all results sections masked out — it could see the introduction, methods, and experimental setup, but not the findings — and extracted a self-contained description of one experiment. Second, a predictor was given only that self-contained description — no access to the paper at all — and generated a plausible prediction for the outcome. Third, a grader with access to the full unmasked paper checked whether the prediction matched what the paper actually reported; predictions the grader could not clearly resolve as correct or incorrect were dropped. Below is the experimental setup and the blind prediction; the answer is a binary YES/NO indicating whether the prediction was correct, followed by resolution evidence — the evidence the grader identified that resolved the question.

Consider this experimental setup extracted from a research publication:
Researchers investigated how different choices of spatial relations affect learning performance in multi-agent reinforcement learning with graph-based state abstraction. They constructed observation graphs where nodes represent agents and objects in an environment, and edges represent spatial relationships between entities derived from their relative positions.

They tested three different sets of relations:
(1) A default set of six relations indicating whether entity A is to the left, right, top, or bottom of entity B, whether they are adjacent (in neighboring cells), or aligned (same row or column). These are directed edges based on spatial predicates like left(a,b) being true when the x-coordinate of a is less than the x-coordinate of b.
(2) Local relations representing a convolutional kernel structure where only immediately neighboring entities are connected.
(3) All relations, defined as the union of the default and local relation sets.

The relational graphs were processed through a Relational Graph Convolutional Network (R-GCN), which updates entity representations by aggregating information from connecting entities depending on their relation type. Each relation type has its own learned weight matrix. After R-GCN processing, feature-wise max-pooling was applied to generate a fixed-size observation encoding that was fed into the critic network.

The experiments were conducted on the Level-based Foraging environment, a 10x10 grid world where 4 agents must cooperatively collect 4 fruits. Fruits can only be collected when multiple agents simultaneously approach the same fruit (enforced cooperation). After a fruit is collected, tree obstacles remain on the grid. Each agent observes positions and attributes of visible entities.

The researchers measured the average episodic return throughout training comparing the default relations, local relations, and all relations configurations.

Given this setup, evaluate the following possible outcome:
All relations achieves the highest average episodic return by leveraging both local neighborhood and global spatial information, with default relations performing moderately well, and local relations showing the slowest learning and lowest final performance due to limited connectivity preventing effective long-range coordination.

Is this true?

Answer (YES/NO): NO